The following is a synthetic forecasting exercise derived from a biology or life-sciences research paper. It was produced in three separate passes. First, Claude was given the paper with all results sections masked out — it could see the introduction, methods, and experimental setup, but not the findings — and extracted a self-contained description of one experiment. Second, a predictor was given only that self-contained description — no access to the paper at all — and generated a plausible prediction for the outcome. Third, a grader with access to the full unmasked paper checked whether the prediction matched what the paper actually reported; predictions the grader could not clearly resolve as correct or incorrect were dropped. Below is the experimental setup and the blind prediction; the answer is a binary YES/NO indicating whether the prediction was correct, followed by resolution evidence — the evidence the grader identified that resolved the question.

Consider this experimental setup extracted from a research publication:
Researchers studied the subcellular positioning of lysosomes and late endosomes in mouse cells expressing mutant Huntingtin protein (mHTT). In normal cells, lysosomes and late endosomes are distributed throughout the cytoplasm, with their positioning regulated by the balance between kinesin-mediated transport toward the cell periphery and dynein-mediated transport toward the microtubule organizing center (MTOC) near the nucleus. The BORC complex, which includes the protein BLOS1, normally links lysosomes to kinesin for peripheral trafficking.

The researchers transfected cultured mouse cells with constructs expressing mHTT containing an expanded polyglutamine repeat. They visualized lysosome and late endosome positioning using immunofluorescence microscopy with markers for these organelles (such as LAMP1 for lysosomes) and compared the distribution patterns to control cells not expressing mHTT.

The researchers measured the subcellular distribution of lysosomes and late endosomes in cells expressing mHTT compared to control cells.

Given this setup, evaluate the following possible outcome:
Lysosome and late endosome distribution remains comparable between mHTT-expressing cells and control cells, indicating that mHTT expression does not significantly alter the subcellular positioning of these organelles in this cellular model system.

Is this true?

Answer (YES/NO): NO